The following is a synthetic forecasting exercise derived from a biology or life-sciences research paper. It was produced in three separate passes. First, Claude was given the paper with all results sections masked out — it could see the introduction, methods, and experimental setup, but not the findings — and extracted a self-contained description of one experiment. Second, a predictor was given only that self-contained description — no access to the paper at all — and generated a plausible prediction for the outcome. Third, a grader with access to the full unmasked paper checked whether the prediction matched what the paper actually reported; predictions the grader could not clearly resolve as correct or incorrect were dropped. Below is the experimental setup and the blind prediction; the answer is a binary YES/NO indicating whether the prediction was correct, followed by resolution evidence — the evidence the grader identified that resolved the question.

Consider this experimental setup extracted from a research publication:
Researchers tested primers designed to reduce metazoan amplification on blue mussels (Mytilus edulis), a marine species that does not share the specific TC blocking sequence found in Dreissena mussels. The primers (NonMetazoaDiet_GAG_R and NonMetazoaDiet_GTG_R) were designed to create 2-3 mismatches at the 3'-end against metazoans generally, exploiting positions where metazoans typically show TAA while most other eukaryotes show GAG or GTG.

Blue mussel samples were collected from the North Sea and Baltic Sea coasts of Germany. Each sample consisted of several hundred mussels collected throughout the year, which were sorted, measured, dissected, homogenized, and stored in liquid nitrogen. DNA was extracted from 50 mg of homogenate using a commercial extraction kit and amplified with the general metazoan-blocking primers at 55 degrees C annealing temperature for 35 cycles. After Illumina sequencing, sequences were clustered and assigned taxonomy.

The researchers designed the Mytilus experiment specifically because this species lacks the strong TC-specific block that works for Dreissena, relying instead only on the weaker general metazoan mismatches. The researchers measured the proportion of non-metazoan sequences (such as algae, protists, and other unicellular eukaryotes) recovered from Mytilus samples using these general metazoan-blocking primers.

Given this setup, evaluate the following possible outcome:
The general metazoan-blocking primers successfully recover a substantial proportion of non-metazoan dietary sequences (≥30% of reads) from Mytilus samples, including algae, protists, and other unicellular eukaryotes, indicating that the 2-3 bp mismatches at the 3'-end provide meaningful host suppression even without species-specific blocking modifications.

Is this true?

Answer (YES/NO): NO